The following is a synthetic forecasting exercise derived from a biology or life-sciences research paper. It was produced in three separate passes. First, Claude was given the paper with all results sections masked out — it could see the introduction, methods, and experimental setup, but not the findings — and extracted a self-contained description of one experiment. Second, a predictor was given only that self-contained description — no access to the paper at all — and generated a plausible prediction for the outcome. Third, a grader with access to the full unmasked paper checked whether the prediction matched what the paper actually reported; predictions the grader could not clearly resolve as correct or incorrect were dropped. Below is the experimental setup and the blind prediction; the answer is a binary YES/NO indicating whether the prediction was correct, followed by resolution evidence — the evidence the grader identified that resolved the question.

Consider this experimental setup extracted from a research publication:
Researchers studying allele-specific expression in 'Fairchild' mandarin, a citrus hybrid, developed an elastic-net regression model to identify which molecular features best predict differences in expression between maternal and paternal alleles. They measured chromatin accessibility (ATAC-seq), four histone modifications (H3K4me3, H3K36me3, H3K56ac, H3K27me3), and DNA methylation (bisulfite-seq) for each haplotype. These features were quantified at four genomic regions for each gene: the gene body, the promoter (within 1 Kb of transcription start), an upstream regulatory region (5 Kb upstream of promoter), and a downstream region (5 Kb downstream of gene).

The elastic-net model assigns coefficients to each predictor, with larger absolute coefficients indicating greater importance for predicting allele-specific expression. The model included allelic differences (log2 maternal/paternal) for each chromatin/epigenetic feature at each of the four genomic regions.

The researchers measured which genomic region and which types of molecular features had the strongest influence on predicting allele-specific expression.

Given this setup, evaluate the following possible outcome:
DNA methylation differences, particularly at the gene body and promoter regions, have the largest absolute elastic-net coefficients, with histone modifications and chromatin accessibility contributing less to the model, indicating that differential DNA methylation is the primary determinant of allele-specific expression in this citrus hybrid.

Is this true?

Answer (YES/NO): NO